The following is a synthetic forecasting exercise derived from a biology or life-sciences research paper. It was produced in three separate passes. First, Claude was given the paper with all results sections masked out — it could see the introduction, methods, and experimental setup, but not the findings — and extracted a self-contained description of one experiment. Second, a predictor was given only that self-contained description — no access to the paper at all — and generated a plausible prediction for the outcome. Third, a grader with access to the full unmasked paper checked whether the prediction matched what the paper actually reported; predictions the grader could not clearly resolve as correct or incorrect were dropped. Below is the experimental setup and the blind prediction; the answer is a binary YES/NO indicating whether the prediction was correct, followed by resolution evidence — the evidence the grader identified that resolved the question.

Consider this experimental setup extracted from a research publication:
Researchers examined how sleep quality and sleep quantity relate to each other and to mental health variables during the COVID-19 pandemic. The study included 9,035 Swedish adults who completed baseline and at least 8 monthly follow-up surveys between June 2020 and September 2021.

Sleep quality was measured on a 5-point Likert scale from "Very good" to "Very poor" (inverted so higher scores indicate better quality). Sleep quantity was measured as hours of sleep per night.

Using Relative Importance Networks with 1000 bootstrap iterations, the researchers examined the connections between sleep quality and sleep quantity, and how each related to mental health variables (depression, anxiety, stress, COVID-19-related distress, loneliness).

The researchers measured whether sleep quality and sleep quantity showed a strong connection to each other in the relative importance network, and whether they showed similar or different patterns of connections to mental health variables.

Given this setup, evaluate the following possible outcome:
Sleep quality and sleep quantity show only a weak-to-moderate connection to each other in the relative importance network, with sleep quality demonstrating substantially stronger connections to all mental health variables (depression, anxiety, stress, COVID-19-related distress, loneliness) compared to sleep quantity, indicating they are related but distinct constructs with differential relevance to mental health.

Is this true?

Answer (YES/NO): NO